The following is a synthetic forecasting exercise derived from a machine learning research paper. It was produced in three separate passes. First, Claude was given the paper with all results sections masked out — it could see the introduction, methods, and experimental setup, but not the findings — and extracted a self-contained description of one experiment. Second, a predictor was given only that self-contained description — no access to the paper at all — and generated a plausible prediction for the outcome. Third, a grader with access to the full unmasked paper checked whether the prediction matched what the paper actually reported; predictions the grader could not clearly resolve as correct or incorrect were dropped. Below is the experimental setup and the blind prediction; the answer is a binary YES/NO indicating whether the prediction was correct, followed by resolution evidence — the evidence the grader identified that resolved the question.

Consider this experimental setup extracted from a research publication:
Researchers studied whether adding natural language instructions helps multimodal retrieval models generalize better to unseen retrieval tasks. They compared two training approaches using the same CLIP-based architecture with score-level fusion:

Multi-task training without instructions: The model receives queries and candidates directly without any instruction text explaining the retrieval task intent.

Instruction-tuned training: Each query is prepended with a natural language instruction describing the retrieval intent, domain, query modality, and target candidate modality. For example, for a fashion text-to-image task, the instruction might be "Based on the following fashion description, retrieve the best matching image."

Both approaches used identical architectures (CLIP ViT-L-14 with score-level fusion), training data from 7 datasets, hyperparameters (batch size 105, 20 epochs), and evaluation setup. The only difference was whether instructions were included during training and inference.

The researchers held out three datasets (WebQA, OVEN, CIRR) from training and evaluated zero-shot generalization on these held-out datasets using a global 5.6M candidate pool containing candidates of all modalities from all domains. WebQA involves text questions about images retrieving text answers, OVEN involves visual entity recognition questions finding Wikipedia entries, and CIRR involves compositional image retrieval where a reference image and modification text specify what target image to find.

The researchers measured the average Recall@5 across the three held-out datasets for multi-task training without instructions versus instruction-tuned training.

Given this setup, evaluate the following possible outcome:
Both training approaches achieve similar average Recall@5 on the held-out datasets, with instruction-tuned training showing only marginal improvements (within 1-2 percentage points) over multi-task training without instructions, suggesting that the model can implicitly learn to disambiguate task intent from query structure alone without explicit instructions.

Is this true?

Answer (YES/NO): NO